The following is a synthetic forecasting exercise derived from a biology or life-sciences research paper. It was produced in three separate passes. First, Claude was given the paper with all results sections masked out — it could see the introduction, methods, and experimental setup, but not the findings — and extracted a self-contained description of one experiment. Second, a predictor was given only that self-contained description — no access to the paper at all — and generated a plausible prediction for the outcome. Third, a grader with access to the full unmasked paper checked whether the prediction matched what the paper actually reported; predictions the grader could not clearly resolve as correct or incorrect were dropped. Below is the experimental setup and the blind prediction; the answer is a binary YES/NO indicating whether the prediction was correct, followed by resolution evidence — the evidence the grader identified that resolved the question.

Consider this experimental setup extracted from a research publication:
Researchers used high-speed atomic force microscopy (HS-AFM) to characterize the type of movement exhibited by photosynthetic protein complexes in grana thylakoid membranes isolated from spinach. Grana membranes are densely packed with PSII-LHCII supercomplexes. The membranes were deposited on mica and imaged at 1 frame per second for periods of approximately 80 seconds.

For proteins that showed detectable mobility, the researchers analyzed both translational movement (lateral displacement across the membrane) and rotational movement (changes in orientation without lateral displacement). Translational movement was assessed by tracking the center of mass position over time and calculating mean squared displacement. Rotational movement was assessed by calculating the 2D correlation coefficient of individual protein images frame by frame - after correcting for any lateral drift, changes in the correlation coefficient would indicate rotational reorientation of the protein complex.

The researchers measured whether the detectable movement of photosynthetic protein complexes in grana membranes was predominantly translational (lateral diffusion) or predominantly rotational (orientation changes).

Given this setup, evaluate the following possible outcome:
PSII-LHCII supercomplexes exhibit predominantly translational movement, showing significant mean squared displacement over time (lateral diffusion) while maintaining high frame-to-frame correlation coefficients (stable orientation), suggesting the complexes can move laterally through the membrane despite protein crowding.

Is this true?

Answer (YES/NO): NO